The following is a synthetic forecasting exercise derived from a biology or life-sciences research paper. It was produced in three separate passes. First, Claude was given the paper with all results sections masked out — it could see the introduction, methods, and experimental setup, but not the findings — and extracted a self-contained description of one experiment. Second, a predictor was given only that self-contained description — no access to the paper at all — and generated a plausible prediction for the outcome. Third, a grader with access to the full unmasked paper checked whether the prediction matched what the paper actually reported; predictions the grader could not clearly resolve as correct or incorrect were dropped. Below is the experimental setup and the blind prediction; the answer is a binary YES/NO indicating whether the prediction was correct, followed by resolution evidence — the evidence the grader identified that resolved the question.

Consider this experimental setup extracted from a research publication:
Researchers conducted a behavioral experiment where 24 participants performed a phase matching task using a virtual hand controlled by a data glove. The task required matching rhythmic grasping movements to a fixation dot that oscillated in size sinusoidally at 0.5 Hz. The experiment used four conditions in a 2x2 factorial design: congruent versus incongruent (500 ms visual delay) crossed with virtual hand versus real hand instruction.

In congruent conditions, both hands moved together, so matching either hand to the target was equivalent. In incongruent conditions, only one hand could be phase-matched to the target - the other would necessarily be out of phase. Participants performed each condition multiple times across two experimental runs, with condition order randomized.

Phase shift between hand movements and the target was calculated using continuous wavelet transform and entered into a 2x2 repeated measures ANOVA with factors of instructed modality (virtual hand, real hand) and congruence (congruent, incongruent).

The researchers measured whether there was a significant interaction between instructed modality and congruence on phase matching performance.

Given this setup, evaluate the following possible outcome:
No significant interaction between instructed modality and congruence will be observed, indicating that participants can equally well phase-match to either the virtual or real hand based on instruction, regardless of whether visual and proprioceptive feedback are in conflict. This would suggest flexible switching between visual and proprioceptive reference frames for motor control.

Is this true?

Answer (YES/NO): NO